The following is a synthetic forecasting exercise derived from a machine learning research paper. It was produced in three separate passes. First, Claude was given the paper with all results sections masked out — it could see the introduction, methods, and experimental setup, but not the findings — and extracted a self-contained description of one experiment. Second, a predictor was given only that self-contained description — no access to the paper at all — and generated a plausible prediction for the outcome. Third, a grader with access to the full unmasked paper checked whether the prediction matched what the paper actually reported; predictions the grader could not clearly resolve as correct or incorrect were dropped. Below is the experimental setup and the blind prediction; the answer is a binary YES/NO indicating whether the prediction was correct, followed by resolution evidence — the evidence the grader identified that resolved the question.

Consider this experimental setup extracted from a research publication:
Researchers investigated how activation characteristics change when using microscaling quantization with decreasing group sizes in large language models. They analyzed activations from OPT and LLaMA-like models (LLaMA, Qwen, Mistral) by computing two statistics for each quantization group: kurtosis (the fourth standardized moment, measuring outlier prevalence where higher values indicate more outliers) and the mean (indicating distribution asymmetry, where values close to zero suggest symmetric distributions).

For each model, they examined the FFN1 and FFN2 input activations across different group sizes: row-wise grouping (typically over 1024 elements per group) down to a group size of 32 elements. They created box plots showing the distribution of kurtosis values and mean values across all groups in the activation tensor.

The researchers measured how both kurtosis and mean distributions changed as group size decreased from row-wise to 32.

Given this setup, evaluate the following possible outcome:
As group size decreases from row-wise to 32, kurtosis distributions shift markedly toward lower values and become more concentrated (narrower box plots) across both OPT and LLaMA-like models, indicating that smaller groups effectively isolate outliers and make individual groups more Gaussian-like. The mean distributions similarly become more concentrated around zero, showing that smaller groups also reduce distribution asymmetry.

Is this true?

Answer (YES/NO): NO